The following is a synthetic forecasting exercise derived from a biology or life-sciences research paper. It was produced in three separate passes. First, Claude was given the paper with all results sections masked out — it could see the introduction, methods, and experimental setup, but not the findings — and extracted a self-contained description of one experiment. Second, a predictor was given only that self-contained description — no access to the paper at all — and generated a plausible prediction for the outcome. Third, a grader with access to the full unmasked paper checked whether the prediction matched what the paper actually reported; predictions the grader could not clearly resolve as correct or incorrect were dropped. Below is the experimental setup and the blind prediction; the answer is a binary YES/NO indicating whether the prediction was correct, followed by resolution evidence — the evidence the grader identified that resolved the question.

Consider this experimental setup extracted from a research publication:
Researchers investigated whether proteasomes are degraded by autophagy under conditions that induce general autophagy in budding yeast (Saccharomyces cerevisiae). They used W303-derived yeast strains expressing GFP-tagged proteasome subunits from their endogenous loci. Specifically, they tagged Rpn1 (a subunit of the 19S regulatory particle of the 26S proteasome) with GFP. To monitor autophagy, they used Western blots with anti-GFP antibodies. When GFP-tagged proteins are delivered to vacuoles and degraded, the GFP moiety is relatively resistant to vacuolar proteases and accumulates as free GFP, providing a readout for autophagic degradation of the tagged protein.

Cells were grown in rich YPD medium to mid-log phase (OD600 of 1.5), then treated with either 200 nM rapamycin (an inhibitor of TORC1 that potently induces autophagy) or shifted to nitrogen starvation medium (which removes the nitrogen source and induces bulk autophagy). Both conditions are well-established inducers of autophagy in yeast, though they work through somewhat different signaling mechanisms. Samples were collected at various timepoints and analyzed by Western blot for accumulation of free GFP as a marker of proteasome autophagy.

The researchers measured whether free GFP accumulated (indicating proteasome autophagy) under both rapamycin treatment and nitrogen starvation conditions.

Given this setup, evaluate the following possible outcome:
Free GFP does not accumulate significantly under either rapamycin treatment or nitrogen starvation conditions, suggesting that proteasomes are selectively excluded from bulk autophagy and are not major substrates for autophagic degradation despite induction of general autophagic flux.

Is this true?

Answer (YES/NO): NO